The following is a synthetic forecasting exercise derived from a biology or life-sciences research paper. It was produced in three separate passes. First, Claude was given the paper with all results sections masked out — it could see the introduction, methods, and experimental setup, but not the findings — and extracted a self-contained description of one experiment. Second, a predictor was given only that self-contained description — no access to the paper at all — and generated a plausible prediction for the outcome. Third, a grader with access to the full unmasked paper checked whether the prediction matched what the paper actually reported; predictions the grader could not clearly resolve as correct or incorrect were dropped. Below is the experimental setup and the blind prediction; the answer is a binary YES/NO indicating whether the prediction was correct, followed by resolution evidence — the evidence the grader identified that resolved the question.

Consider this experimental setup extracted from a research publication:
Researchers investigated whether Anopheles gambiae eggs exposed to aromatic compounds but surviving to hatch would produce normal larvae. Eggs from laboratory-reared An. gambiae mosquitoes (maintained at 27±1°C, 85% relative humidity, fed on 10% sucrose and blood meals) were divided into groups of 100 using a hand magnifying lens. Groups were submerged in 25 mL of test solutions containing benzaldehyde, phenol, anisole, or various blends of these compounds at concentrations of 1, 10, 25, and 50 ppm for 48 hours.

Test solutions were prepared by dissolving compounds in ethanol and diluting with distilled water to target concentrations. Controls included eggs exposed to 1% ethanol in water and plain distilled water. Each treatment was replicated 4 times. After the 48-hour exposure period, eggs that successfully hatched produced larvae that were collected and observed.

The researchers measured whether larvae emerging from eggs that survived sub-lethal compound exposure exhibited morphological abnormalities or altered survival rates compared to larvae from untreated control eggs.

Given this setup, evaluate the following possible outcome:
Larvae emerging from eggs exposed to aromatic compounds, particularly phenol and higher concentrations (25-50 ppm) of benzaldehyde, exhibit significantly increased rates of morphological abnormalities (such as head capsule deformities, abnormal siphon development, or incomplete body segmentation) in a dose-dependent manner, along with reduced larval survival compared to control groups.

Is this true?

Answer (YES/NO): NO